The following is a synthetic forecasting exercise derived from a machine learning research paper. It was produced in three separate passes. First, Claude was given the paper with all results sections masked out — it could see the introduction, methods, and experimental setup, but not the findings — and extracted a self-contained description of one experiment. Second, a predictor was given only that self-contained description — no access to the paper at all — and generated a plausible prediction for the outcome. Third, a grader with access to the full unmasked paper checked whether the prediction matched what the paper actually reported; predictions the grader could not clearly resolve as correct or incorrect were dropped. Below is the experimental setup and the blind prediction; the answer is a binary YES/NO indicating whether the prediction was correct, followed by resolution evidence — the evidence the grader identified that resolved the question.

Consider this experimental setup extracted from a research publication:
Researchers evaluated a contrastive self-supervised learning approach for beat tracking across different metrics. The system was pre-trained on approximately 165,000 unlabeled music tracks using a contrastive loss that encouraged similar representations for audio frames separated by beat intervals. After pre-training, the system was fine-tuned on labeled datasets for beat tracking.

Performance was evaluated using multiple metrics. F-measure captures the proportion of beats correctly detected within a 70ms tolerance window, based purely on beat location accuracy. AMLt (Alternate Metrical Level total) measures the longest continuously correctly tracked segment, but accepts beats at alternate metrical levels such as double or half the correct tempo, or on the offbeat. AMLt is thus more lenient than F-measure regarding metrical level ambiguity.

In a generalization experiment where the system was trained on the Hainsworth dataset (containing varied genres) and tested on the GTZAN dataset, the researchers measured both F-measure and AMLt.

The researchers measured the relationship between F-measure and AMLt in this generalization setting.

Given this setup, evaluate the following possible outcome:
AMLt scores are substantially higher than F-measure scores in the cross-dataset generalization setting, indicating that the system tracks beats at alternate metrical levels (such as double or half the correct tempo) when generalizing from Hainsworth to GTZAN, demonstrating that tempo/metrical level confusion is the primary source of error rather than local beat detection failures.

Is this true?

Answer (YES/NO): NO